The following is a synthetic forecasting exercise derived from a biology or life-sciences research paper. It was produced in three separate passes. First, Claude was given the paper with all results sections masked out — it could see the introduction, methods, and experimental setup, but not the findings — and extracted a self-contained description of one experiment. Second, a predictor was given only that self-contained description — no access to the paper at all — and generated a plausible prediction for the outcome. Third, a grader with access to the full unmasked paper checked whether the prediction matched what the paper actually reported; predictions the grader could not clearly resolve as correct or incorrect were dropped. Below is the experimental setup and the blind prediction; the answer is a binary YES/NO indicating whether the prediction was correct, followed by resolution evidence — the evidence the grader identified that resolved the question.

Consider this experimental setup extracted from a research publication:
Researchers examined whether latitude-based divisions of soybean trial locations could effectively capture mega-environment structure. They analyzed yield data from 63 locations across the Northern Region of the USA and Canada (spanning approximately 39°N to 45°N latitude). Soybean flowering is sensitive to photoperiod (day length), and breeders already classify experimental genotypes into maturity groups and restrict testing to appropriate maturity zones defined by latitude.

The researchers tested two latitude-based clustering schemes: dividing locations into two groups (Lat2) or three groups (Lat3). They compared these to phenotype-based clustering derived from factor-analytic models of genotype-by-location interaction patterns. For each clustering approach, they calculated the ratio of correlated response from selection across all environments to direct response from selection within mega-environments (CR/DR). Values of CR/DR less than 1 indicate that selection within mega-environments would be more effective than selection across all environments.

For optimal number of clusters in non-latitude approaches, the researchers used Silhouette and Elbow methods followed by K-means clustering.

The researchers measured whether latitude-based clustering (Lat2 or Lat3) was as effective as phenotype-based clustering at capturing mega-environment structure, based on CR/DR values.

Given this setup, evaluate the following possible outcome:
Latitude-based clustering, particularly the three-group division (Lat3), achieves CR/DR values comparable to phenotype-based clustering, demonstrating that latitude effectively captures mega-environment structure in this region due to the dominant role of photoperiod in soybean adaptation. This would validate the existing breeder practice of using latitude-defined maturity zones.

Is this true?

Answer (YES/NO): NO